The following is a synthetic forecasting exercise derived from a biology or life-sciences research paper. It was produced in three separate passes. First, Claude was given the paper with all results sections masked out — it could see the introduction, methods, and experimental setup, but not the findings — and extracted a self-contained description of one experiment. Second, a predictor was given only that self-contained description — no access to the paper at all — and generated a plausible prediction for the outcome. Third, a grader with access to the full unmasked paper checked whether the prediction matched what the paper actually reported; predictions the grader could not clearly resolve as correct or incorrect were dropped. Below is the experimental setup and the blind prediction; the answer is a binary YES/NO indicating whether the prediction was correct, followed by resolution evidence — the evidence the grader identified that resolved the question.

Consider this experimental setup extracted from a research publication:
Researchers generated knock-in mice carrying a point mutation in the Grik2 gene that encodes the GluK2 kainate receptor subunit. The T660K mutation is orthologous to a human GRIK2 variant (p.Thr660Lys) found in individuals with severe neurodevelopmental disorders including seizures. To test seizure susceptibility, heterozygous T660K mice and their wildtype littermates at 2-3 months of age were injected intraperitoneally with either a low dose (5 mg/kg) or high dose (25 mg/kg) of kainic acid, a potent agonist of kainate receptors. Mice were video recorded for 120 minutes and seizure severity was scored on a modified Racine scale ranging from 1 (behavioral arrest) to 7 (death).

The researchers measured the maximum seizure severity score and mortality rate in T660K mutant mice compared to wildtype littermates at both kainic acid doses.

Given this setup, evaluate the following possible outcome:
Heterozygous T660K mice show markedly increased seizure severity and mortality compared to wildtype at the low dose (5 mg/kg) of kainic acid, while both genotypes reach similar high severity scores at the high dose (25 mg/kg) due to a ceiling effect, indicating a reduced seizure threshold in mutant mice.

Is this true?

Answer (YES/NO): NO